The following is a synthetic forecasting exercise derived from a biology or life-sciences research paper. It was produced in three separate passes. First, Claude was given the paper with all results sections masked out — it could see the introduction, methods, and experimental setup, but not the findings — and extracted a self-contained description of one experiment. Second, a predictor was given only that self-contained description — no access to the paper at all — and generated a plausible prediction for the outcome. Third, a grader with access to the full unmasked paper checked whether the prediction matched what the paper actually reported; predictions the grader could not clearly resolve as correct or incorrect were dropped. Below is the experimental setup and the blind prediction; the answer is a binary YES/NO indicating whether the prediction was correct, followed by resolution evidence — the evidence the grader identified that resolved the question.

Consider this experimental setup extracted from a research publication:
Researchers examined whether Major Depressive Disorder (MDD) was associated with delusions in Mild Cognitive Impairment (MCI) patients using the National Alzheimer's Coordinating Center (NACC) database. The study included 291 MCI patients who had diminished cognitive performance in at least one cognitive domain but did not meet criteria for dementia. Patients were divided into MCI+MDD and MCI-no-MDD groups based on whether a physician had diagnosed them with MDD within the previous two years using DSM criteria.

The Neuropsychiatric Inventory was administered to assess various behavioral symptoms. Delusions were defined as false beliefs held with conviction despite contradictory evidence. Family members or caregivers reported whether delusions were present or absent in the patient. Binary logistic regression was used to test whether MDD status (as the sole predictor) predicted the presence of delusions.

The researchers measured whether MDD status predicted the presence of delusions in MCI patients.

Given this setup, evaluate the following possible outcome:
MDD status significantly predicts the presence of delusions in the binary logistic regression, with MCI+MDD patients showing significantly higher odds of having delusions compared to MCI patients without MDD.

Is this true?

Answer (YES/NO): YES